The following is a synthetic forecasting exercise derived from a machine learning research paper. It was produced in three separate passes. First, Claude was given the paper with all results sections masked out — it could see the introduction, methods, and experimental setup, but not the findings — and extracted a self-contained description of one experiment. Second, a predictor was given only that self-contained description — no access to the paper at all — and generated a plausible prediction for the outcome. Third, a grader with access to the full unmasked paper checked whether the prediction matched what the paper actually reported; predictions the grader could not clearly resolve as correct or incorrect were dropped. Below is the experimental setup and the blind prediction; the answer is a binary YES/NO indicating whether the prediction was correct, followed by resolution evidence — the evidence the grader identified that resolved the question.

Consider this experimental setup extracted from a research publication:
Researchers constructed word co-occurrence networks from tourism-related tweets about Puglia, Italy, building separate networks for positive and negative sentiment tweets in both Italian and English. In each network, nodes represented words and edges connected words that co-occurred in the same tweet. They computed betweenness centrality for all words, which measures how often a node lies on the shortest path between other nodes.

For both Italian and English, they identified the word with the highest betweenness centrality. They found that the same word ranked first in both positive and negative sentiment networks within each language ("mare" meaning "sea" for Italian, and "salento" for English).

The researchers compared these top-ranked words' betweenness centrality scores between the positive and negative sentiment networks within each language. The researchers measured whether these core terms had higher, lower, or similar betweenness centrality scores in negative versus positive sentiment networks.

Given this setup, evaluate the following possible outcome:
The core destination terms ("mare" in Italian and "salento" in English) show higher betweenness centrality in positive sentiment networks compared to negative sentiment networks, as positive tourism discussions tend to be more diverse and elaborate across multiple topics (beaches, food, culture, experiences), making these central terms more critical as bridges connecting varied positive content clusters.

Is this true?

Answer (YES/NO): NO